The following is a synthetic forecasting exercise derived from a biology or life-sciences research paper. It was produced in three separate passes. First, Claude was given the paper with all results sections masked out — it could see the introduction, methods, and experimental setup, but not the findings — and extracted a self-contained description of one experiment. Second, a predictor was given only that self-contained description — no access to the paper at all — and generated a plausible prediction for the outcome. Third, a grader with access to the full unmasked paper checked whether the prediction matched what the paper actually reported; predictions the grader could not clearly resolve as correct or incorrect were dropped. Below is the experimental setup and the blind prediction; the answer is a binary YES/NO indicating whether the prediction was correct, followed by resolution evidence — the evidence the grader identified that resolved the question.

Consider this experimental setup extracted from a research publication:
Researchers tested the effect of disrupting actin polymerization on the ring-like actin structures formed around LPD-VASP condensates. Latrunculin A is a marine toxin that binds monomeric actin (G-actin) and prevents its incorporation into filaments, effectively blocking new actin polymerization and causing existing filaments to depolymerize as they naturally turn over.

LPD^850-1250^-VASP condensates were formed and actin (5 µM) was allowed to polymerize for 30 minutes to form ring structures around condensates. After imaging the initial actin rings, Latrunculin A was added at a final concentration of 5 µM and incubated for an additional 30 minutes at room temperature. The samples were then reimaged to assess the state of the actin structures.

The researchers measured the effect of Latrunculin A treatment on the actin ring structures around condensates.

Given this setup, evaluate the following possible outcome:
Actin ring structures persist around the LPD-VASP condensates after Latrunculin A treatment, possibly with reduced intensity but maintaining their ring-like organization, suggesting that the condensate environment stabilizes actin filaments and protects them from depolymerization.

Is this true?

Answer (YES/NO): NO